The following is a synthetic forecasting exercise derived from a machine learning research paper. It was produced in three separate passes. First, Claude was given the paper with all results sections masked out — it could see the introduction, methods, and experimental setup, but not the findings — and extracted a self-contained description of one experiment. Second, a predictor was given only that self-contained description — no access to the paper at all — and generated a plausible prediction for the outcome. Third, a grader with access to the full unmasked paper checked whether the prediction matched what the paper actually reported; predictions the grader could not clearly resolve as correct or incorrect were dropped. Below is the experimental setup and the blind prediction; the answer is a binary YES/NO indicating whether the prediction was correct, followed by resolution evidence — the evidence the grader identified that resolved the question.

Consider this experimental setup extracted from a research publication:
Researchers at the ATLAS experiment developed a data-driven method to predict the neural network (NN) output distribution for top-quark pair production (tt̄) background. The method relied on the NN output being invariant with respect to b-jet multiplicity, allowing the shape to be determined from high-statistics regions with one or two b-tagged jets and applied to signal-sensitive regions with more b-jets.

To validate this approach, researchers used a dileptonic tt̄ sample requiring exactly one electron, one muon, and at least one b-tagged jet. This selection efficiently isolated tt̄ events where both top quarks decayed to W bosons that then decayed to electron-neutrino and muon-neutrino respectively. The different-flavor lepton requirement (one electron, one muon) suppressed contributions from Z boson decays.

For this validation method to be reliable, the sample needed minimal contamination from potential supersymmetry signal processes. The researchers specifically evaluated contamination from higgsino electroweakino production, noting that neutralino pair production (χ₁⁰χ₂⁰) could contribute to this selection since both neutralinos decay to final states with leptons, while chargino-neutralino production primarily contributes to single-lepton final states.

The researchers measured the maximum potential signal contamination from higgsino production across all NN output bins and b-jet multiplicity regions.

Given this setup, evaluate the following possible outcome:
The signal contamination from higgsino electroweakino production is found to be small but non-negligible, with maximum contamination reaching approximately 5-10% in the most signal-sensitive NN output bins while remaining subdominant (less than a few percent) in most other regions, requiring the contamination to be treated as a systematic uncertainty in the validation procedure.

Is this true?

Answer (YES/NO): NO